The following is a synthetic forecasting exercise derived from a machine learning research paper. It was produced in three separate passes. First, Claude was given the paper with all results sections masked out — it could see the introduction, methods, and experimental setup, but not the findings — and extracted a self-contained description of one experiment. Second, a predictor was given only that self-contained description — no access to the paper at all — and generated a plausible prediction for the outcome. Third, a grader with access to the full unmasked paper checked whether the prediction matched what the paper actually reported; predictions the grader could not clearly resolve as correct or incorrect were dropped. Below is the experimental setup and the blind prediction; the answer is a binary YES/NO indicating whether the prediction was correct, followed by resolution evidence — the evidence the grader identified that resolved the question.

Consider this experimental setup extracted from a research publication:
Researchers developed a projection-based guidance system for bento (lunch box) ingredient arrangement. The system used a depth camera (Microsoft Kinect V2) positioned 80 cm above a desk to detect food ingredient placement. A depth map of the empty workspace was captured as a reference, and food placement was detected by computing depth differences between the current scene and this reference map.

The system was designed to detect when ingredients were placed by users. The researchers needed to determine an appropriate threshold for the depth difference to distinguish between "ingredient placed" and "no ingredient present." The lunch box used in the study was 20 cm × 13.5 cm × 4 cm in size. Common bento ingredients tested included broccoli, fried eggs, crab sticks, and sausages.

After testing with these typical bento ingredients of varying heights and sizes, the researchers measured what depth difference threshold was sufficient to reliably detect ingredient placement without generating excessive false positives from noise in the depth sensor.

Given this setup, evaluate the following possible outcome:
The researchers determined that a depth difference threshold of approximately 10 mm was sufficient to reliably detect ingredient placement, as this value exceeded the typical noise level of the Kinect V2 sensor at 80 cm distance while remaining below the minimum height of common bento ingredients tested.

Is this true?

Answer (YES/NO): NO